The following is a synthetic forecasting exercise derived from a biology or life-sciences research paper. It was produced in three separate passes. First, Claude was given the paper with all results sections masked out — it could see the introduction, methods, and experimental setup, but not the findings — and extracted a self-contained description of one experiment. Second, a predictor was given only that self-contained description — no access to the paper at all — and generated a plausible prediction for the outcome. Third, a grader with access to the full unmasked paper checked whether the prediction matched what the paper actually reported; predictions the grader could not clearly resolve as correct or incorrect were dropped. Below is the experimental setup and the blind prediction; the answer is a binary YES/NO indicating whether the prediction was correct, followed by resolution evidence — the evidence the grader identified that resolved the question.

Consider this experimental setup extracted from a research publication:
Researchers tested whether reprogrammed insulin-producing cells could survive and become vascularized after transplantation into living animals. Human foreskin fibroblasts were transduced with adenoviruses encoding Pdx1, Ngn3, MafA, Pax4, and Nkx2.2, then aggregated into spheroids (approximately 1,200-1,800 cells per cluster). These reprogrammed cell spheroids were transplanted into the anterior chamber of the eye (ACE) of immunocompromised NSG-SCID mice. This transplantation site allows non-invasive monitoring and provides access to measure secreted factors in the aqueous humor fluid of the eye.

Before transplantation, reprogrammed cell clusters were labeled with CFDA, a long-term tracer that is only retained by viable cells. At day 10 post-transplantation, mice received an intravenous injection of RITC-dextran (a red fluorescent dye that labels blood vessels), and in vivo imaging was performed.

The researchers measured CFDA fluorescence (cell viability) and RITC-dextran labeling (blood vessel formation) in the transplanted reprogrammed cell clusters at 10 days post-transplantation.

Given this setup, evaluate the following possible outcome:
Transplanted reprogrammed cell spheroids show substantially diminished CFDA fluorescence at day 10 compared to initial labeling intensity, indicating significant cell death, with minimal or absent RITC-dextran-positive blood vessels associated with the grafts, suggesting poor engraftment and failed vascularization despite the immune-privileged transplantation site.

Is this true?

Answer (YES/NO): NO